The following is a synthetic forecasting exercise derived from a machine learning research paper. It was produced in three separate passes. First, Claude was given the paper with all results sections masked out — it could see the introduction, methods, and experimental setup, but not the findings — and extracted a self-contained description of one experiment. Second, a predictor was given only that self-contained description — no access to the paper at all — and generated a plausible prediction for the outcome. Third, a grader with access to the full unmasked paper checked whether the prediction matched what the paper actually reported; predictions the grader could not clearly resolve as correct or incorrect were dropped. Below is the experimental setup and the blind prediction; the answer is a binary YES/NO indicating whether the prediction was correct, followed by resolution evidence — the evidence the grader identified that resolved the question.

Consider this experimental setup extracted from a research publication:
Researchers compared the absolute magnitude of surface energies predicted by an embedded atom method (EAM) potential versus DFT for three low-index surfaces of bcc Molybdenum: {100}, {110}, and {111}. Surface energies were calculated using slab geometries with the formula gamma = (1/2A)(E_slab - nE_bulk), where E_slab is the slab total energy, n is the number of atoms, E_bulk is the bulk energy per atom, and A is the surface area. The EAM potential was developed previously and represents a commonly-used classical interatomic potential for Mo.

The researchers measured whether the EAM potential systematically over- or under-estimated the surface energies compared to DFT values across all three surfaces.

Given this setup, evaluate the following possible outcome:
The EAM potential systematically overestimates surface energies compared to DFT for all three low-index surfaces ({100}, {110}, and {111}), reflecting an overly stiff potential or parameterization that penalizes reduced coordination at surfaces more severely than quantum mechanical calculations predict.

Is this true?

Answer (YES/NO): NO